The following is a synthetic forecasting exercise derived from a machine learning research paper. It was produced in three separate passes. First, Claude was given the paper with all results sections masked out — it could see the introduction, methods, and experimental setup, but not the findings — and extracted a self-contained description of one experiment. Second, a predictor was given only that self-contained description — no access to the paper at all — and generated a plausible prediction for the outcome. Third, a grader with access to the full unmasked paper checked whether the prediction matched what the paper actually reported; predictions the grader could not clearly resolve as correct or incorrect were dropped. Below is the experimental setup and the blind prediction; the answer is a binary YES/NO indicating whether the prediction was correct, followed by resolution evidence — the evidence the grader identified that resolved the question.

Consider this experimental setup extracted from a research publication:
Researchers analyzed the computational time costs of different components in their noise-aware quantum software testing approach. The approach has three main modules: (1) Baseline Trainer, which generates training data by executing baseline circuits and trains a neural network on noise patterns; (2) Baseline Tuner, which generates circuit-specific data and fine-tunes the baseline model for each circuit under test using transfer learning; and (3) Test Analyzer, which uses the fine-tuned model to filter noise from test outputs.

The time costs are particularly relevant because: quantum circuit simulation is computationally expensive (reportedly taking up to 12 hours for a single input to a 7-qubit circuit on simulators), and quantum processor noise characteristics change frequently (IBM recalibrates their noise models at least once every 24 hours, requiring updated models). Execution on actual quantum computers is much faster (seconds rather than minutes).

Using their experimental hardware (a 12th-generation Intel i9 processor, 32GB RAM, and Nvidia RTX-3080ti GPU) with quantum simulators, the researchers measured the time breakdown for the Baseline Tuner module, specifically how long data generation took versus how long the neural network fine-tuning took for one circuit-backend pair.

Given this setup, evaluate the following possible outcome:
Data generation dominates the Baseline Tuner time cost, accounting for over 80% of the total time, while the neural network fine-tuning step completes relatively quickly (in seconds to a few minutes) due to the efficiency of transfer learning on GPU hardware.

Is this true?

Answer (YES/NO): YES